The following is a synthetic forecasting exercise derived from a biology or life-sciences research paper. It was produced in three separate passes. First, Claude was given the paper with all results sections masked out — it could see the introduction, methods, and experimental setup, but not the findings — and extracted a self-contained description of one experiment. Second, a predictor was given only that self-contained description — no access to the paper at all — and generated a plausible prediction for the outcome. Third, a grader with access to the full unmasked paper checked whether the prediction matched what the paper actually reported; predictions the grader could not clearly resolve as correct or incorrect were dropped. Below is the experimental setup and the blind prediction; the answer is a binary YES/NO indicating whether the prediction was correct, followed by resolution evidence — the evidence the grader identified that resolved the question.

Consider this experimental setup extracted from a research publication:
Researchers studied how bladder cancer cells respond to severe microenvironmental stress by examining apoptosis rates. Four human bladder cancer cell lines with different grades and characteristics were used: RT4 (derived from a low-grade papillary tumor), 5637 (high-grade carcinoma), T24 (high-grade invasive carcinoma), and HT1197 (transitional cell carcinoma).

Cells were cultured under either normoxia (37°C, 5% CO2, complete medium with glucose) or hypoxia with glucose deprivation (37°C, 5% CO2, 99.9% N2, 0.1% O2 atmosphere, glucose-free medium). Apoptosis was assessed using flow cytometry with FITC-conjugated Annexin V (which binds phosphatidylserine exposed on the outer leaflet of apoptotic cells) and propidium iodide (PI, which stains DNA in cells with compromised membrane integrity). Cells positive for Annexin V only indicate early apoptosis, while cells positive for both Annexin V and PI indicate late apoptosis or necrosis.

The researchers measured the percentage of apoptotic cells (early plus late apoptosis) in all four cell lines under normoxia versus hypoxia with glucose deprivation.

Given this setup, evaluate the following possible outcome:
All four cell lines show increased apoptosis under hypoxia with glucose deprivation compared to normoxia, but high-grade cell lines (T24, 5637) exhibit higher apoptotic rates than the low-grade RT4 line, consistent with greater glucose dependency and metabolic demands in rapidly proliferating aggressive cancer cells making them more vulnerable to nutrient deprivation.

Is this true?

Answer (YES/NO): NO